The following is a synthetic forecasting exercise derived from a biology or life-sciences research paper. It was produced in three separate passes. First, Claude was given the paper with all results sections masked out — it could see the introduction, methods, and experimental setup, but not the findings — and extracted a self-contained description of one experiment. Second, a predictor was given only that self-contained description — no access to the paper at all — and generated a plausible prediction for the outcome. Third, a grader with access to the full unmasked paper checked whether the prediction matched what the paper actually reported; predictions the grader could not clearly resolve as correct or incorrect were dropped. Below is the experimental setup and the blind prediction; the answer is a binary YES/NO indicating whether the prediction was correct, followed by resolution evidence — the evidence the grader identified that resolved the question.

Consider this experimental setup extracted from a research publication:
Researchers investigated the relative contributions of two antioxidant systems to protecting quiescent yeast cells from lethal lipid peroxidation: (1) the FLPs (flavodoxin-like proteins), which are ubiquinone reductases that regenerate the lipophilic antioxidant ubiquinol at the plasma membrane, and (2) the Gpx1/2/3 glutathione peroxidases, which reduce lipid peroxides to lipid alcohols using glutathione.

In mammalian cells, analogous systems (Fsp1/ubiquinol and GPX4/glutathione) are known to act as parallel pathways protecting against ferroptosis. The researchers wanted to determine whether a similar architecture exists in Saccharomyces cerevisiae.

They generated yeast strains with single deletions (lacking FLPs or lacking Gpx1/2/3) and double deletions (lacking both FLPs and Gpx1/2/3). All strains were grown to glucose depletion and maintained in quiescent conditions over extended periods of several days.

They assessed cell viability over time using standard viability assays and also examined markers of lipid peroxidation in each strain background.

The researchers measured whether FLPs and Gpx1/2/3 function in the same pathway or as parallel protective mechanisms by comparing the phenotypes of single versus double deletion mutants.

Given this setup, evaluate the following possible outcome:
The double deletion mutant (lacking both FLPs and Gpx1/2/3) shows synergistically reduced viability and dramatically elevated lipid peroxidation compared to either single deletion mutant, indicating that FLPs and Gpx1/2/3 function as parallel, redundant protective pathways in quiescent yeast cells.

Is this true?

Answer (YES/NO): YES